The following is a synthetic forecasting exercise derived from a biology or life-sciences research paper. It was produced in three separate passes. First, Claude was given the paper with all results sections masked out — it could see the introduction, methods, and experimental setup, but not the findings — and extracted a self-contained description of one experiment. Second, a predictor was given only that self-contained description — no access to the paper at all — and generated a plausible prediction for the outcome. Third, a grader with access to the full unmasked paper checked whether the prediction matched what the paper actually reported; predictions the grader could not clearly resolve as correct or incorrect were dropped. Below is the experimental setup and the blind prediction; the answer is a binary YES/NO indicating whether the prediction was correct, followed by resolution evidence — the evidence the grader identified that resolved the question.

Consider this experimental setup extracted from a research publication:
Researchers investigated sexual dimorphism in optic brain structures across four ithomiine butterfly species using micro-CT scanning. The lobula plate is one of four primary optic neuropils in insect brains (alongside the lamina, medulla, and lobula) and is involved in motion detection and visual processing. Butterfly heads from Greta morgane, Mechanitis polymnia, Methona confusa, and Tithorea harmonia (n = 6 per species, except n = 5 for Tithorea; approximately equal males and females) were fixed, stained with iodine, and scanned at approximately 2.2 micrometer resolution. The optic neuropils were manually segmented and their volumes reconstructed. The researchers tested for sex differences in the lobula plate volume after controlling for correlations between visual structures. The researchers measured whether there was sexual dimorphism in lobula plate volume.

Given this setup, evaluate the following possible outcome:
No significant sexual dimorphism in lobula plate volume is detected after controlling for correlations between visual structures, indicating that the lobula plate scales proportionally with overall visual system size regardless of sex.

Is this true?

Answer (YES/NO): YES